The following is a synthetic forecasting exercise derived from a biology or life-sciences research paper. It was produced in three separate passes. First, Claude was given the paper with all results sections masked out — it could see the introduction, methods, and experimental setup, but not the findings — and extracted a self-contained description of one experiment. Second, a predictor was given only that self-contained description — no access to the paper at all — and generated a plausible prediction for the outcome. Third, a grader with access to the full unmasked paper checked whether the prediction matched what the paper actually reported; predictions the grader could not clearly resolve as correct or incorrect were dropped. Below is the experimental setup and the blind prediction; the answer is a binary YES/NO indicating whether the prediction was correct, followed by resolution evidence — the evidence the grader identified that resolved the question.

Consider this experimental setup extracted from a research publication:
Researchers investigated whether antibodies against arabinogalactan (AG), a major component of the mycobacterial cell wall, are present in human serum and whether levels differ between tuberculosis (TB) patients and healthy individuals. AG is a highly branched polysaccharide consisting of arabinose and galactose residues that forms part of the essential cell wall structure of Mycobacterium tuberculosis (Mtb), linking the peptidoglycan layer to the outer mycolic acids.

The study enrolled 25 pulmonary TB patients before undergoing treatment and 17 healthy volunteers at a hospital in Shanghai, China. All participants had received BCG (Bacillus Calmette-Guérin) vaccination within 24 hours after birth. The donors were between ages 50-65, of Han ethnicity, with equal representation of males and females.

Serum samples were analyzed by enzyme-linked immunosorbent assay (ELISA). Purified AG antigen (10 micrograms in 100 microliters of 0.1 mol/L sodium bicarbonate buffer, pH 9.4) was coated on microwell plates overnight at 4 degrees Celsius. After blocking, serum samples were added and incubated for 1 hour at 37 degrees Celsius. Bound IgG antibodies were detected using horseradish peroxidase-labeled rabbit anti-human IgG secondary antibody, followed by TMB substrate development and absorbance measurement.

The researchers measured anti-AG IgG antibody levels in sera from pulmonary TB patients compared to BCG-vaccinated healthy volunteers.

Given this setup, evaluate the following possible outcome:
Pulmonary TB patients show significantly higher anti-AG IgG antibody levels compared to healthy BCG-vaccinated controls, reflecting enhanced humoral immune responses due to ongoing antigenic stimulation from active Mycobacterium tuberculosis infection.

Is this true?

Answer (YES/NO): YES